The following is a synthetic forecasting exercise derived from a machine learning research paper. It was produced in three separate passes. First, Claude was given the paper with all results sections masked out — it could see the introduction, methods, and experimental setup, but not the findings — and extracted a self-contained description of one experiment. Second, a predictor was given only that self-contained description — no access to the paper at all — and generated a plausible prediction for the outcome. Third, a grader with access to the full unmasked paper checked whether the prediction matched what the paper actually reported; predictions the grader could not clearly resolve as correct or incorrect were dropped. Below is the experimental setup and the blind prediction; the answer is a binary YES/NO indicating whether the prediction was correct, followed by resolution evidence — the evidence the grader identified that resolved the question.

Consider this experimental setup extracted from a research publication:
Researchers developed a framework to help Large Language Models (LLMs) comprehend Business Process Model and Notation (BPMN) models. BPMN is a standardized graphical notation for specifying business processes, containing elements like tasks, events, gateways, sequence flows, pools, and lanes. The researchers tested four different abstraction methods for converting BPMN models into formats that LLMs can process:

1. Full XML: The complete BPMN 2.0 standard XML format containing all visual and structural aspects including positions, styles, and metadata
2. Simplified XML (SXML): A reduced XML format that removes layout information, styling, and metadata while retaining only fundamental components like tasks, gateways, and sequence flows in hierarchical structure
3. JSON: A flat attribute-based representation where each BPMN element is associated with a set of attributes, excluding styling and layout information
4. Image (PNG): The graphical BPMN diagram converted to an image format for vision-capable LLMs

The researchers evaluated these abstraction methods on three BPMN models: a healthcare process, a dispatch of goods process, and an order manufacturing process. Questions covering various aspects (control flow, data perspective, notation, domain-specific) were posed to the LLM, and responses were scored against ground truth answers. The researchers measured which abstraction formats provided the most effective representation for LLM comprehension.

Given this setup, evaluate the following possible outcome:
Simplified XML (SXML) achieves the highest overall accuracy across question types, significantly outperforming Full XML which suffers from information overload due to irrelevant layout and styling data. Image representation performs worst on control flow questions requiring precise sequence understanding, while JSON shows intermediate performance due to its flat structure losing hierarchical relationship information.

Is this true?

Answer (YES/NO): NO